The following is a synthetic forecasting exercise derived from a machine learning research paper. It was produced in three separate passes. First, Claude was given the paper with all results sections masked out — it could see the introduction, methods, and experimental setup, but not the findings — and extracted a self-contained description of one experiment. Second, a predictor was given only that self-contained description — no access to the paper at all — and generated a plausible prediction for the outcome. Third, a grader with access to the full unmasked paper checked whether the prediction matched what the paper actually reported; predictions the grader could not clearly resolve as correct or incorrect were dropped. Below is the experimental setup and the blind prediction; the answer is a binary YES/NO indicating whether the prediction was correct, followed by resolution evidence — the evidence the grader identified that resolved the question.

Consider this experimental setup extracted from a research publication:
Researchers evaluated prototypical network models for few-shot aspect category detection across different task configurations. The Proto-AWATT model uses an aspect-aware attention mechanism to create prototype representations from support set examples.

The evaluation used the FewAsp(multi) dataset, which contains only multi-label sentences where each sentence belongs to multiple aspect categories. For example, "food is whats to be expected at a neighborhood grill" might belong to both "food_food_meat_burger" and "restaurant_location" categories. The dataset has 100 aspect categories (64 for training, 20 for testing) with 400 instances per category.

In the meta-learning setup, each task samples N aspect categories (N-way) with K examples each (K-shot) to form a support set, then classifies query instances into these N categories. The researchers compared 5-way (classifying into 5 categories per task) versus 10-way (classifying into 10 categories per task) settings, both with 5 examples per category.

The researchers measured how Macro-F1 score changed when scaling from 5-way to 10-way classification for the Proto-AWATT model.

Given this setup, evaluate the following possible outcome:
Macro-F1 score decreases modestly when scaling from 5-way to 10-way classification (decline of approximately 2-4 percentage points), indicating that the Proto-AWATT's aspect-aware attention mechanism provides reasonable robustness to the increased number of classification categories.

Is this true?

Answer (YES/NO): NO